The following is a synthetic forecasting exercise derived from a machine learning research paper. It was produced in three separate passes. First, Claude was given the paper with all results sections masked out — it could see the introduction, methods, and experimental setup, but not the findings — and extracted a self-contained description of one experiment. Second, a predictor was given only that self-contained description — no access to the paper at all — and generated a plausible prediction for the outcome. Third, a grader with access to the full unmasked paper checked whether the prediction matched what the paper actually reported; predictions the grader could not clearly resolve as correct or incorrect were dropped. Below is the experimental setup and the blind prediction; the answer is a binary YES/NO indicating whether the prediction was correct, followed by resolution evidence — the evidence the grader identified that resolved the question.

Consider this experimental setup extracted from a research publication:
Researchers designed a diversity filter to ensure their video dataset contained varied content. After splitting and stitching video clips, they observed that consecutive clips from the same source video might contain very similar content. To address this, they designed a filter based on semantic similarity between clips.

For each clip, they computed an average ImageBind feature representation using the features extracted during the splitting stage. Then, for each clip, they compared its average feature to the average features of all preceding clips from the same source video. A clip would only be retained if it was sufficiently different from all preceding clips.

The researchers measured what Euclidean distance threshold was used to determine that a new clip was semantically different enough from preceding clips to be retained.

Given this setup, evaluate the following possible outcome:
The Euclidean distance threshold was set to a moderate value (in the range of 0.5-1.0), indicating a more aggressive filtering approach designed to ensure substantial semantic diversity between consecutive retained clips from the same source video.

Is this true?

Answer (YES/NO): NO